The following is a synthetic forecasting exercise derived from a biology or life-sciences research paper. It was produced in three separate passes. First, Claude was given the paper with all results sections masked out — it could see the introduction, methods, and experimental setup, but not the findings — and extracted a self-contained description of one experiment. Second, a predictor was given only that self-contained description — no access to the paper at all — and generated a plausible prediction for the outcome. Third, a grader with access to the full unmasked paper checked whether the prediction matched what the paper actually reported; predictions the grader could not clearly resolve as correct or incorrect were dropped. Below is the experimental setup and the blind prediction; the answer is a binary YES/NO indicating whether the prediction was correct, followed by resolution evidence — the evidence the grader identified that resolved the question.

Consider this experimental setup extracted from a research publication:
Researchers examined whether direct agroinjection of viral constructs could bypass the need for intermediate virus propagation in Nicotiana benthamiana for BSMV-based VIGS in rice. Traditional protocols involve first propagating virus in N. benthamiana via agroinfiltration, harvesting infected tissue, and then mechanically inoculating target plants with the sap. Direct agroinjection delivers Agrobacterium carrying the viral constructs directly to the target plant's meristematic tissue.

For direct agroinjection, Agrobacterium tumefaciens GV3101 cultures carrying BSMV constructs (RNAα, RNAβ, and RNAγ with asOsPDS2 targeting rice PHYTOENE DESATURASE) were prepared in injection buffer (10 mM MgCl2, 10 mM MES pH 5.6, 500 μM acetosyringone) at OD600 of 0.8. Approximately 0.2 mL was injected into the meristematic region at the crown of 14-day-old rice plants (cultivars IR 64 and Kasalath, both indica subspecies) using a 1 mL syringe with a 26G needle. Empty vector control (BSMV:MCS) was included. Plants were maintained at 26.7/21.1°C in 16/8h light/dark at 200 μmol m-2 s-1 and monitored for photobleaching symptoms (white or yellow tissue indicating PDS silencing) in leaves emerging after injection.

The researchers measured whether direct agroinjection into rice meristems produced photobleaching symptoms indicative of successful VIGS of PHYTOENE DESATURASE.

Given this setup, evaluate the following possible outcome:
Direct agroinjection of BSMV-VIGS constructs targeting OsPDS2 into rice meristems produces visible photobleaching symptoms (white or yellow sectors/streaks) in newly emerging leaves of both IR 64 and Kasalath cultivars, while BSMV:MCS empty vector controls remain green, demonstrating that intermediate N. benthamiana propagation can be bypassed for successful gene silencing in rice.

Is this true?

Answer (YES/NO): NO